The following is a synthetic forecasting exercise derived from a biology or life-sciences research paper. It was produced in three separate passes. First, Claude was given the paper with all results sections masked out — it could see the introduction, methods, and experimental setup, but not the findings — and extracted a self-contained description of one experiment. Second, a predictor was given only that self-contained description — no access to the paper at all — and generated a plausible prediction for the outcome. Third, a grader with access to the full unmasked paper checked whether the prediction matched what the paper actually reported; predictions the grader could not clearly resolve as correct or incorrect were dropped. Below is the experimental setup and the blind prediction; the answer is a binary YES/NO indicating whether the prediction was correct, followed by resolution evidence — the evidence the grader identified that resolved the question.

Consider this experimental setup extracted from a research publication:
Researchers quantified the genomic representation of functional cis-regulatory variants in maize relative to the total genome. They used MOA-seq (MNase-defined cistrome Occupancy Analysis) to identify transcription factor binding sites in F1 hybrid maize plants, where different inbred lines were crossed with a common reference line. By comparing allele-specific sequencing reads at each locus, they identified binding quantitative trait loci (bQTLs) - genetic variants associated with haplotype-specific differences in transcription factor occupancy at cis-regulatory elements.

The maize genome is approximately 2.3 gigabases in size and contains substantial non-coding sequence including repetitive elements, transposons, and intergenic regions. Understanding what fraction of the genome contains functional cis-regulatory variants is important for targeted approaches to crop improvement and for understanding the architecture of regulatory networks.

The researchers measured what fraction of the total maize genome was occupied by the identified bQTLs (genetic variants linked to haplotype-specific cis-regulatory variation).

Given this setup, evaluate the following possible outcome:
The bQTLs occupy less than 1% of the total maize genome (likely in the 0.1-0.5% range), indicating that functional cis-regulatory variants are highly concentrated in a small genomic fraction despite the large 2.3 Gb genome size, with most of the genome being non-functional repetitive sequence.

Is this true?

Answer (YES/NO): NO